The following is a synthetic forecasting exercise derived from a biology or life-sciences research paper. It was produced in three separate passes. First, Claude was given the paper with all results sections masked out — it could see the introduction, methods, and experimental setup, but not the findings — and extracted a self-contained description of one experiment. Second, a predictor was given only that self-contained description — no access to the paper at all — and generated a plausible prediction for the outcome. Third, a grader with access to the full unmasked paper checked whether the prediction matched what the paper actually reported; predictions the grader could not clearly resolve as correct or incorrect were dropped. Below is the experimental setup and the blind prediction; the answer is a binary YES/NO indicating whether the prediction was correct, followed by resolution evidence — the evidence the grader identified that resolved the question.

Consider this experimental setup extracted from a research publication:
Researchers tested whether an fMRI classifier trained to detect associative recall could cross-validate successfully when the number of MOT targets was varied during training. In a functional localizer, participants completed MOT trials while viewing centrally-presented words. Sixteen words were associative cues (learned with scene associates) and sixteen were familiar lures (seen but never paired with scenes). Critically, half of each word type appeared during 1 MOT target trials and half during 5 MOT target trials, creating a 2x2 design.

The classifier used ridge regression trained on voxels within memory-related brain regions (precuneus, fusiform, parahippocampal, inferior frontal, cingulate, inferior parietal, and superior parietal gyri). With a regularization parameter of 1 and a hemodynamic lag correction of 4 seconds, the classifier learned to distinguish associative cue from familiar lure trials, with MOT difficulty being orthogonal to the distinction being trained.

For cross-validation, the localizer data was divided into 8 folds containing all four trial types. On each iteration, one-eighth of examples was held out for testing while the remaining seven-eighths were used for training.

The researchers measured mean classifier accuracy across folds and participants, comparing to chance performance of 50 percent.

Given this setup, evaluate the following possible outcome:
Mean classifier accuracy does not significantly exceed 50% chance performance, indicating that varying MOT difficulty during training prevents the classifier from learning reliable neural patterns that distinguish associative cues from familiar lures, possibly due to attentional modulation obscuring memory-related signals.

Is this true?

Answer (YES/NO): NO